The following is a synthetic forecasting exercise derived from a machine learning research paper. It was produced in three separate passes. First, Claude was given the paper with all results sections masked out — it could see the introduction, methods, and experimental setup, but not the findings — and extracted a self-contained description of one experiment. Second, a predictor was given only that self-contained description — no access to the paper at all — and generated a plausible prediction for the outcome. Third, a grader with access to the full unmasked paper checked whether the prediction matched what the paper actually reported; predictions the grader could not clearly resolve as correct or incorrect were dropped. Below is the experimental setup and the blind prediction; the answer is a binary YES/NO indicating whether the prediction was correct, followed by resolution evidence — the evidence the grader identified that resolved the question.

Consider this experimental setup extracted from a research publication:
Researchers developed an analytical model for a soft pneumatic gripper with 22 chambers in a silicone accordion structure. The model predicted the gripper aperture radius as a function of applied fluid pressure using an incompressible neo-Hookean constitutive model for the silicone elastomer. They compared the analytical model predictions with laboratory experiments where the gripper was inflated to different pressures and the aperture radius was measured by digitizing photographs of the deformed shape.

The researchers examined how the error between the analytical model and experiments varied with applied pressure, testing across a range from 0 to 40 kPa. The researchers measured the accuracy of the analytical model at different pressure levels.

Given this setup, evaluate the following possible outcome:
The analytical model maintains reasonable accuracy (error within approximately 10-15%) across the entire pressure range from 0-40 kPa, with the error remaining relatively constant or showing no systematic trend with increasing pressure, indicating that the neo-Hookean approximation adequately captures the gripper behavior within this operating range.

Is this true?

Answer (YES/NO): NO